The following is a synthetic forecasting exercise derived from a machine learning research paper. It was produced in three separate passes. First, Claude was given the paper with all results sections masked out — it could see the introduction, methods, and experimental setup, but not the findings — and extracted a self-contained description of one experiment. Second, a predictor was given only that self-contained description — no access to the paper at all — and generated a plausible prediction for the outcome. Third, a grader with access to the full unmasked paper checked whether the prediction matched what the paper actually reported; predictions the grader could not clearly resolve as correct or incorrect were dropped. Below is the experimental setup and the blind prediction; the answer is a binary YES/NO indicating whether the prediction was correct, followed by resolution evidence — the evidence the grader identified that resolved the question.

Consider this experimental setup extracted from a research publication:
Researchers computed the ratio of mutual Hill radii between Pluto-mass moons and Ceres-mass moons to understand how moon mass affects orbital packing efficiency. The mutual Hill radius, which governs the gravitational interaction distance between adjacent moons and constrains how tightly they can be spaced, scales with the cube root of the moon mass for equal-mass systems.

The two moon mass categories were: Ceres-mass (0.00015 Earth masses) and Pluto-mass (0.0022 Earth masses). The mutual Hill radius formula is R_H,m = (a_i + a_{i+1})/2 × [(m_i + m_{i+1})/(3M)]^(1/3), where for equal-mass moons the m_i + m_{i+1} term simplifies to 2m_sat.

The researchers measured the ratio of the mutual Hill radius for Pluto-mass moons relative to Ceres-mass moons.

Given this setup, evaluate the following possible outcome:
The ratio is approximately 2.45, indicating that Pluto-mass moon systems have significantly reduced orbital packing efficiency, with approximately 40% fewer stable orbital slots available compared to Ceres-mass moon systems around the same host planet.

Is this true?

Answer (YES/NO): NO